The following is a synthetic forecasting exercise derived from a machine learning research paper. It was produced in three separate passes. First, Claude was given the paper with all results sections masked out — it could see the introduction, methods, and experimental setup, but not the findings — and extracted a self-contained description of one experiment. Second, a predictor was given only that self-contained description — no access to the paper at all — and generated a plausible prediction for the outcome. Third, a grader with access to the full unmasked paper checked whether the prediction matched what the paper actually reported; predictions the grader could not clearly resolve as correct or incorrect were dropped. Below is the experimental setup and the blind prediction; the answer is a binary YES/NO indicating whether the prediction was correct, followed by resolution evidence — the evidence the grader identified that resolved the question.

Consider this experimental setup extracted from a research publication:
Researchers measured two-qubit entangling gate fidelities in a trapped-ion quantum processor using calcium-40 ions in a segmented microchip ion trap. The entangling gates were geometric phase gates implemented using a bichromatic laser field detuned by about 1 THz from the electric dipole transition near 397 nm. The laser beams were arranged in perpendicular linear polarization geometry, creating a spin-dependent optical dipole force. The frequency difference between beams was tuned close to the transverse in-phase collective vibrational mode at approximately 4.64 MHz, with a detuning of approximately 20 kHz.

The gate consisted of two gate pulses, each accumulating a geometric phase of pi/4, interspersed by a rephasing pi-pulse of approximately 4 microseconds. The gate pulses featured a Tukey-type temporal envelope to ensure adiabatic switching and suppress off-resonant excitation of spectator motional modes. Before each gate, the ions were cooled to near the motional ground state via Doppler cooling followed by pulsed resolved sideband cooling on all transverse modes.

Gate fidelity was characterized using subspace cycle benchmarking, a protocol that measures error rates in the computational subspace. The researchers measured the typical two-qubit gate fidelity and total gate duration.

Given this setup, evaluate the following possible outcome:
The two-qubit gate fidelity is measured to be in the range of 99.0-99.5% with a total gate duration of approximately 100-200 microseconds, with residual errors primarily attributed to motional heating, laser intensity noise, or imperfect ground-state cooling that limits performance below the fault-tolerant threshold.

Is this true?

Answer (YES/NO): NO